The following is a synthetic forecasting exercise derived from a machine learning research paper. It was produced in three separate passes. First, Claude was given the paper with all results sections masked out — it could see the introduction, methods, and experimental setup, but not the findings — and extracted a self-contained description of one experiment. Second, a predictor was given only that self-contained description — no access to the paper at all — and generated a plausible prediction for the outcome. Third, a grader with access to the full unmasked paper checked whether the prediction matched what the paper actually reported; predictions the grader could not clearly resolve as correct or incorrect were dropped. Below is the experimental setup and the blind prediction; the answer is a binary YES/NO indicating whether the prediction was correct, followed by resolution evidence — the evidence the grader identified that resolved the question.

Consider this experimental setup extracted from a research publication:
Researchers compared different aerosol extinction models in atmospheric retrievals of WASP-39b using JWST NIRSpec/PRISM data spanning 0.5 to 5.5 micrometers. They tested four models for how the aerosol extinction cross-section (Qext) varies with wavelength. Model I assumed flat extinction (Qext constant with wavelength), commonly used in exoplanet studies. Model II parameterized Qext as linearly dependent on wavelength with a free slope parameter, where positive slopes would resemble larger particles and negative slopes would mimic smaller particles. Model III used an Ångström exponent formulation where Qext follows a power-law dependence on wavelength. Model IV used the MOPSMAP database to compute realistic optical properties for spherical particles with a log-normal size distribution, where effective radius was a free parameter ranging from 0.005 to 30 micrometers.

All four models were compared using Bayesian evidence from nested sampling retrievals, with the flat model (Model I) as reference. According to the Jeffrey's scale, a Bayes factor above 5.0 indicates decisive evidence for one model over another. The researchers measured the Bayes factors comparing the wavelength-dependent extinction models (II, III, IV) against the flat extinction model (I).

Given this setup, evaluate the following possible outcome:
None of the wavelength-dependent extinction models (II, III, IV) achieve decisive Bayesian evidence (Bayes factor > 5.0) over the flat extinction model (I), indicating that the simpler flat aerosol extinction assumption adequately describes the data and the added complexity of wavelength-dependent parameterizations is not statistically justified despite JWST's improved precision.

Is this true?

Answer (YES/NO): NO